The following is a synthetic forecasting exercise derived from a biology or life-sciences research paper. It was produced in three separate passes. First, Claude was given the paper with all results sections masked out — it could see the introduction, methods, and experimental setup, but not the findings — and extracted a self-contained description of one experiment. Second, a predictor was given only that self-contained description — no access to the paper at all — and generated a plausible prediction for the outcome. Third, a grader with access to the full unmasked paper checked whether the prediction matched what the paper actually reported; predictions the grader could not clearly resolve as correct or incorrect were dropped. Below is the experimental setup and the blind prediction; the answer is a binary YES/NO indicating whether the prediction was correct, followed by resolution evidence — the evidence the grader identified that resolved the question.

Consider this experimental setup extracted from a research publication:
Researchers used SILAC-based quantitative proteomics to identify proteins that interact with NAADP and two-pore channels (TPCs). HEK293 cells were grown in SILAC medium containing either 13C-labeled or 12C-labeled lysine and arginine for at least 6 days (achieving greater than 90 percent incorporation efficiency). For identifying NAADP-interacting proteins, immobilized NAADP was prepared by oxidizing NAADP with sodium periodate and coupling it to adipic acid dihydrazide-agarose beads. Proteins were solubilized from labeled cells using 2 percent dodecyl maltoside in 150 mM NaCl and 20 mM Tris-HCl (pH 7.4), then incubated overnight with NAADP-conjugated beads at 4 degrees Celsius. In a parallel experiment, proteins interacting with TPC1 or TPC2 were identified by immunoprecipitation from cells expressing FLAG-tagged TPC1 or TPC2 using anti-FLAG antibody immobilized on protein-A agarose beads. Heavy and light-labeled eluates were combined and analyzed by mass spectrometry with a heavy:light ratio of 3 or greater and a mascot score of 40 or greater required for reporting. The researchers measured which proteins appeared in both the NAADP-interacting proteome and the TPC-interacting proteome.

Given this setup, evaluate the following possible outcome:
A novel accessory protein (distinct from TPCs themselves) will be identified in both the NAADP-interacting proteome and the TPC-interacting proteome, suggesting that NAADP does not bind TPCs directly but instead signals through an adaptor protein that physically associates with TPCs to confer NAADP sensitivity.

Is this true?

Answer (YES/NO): YES